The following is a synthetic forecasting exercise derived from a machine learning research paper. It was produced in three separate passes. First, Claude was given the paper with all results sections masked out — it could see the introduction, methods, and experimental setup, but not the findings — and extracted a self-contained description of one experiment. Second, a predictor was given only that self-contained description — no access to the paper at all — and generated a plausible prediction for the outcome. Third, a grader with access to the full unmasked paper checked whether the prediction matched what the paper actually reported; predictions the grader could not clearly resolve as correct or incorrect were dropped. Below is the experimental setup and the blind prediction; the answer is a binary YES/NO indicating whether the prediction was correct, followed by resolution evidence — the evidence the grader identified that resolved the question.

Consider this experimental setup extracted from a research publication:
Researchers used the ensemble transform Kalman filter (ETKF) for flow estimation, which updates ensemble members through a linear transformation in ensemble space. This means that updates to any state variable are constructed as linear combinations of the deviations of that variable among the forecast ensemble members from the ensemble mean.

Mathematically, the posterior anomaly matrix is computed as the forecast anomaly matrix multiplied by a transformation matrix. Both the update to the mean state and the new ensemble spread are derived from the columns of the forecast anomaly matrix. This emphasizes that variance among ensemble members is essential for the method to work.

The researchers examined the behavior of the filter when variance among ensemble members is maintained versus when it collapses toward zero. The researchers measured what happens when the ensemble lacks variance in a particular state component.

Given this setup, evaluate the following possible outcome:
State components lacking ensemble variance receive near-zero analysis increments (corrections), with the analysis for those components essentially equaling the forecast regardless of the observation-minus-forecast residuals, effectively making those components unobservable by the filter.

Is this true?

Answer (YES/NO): YES